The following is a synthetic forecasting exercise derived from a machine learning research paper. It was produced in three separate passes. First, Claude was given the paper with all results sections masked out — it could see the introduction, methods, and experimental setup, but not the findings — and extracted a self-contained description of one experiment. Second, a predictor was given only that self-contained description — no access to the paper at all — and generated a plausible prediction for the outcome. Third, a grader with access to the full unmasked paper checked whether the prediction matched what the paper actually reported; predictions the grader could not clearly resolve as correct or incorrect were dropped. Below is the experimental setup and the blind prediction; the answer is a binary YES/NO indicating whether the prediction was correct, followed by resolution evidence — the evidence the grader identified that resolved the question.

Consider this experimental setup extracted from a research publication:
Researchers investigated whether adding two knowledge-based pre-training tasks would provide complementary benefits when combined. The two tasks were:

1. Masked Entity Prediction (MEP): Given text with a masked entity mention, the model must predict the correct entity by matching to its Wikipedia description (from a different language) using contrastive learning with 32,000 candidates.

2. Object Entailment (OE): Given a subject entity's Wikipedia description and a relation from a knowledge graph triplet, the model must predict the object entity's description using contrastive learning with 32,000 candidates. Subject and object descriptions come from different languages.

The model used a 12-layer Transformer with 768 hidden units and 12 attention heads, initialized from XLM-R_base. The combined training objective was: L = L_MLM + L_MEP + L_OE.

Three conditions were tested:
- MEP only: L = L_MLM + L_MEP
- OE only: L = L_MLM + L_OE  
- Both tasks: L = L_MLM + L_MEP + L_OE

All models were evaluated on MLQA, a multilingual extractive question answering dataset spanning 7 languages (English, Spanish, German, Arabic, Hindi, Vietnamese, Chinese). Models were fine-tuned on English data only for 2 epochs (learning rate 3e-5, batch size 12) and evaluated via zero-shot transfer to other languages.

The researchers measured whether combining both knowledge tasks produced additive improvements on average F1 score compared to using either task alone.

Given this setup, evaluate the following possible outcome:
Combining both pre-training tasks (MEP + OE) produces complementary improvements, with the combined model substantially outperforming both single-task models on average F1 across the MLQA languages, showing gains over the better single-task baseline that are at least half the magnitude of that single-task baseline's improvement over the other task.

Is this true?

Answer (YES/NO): YES